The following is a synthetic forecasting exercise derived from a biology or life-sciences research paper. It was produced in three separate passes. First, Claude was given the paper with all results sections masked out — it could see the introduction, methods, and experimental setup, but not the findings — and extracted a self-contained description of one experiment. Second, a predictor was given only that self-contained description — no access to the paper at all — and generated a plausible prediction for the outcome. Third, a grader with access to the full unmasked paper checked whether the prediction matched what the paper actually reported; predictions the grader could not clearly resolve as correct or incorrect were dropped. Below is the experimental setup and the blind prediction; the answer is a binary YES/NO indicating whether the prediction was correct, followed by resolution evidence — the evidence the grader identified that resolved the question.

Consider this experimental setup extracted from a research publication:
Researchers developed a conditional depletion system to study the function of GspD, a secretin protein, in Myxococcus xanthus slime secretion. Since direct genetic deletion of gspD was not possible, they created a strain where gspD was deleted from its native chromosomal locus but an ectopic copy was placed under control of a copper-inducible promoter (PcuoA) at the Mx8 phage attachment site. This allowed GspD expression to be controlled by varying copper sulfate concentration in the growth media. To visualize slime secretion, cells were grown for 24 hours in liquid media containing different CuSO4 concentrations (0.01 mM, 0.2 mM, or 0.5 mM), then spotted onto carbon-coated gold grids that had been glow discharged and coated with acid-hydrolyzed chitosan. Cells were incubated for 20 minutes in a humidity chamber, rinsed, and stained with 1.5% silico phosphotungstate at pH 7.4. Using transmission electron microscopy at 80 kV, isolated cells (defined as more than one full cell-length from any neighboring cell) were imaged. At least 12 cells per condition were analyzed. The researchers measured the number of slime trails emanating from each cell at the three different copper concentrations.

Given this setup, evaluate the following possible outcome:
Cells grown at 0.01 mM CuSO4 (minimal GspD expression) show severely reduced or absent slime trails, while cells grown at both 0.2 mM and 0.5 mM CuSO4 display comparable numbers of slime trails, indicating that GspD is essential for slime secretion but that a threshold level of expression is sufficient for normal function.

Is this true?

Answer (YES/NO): NO